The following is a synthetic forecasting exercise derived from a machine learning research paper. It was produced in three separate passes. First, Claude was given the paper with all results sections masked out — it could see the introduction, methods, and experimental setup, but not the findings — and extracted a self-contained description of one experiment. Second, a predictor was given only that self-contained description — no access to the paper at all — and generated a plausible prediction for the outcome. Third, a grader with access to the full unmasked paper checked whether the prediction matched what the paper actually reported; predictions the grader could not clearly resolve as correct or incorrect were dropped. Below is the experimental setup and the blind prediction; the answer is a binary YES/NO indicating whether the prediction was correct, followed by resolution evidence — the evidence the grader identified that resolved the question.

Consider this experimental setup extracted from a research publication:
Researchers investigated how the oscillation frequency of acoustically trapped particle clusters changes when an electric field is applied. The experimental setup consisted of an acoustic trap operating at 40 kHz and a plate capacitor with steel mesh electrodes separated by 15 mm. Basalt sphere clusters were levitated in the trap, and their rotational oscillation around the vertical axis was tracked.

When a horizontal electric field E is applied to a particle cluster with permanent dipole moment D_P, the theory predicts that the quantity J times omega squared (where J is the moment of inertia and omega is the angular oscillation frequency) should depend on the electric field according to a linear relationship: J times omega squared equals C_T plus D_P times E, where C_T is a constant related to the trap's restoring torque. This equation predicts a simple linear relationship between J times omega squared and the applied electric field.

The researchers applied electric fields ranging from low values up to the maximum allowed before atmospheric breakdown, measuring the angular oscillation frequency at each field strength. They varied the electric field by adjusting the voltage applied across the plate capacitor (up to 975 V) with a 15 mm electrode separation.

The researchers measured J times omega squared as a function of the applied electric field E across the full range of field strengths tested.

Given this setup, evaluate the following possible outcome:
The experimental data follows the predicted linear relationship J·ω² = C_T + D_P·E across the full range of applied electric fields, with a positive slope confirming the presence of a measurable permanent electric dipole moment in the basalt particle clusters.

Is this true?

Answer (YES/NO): NO